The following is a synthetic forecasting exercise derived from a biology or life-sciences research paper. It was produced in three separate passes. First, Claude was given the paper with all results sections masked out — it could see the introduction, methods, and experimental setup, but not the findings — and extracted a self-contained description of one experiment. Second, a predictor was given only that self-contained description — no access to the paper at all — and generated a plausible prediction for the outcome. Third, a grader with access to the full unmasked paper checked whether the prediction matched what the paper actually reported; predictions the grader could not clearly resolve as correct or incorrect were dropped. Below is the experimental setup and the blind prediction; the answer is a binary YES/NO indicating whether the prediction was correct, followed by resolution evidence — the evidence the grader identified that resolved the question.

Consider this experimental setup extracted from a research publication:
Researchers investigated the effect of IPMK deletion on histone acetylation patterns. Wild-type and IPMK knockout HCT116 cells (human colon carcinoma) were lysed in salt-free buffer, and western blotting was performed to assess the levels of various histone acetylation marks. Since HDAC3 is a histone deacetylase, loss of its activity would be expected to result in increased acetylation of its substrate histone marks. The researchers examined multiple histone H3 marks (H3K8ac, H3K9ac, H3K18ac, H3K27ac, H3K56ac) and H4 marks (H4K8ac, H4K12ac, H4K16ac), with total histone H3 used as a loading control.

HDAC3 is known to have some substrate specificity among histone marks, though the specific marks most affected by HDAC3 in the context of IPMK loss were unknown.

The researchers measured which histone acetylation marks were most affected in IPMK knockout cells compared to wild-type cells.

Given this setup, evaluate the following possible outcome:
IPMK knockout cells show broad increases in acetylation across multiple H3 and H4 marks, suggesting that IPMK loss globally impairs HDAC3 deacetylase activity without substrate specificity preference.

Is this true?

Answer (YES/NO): NO